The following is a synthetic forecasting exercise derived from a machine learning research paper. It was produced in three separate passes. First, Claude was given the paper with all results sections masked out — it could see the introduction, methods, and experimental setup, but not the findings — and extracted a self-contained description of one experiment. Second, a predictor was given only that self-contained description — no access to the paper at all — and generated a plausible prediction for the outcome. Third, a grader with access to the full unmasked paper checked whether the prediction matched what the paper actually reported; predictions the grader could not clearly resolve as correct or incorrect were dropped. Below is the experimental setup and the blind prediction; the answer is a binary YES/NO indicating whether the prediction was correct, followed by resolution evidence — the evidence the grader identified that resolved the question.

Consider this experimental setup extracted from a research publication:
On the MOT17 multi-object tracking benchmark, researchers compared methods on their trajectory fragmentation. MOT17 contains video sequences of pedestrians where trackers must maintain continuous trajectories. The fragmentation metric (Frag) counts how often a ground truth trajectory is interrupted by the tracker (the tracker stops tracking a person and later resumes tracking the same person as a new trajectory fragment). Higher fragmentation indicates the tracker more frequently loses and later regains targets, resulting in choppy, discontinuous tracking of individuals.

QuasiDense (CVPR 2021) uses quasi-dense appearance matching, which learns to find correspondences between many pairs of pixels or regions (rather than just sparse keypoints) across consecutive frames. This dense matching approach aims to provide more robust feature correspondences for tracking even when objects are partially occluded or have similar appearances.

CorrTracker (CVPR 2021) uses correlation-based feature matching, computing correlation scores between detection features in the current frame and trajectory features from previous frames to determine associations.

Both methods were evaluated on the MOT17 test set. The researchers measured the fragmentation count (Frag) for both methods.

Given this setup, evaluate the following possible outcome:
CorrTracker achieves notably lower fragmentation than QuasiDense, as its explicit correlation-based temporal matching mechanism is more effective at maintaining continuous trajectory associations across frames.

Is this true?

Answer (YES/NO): YES